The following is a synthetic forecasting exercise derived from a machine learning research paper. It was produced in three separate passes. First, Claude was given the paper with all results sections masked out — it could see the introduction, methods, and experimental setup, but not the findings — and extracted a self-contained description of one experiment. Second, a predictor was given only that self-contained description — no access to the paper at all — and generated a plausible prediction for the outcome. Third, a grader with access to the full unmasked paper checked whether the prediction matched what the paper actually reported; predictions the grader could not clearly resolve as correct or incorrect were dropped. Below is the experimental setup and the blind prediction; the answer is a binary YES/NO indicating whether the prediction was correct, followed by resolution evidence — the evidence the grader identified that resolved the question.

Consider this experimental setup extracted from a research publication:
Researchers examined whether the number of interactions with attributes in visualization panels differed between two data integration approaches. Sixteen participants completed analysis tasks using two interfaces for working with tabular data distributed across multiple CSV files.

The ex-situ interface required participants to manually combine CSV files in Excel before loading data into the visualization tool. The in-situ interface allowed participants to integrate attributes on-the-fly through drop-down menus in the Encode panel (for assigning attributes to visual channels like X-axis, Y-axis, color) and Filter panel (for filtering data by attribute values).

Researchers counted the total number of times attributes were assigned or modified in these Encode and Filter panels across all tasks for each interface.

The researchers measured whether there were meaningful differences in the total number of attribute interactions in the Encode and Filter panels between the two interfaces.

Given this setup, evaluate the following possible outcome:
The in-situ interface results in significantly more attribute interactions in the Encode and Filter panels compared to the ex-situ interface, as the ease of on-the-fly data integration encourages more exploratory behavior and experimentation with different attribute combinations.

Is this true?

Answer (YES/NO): NO